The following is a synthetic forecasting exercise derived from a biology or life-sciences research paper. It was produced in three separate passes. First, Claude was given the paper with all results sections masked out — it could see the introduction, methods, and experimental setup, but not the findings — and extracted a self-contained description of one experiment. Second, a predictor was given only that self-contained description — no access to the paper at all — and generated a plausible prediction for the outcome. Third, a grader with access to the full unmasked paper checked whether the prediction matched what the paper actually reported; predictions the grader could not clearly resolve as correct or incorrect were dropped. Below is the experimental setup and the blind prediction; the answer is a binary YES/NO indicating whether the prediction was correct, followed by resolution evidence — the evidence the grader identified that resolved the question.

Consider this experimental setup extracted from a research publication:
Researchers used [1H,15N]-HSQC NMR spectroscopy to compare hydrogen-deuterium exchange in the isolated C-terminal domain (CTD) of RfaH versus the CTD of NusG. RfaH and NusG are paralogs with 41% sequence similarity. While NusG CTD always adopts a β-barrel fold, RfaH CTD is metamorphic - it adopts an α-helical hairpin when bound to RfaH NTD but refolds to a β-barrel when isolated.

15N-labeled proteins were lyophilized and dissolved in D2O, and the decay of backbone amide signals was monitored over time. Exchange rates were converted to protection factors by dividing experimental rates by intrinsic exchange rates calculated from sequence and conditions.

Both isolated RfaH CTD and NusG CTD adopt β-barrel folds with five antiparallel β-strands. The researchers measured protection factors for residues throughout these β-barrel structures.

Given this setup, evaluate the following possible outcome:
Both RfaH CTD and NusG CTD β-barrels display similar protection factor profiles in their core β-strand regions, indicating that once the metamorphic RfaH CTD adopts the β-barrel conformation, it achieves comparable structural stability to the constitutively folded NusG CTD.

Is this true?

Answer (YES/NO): YES